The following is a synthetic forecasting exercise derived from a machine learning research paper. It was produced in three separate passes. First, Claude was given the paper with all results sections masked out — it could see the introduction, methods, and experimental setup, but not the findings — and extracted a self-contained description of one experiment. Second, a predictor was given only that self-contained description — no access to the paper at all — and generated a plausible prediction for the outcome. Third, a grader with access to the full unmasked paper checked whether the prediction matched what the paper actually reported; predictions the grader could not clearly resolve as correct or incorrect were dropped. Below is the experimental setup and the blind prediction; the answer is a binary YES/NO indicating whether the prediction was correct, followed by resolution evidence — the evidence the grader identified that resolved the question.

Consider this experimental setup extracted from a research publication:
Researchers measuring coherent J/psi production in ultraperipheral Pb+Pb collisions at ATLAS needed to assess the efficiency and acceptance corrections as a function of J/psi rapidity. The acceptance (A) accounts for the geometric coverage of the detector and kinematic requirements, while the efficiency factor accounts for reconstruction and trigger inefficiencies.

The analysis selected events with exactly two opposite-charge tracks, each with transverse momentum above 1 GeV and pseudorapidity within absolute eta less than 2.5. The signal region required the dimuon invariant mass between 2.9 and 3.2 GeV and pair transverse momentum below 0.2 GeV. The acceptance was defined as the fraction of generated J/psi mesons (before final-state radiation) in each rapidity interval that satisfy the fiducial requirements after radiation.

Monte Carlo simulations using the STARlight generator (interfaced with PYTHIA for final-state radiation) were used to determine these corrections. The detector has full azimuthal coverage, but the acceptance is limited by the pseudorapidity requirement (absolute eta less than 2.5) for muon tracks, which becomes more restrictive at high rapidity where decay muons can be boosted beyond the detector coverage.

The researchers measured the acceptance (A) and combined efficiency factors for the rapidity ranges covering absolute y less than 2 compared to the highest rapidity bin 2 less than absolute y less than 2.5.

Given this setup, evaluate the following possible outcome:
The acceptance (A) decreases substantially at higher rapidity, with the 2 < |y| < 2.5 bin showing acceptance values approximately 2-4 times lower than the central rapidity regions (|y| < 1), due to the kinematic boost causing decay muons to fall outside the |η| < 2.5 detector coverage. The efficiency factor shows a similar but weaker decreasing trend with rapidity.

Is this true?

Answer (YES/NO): NO